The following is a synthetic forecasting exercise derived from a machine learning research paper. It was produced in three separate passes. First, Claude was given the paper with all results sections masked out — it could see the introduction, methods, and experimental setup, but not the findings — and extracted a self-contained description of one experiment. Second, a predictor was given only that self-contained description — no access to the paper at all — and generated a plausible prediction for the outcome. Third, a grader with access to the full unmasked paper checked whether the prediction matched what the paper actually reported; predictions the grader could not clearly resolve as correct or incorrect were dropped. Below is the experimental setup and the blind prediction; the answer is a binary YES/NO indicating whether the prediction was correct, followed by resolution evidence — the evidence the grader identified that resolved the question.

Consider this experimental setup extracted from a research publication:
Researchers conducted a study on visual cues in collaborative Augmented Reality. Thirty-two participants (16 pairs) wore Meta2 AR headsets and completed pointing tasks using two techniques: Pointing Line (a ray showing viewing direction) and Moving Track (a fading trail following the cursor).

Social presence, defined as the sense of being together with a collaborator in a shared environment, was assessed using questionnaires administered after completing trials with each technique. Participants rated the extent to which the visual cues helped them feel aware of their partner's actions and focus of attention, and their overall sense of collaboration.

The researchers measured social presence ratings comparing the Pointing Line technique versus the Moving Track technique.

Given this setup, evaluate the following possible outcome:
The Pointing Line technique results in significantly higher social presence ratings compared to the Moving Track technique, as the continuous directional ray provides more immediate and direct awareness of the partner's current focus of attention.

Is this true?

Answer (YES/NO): NO